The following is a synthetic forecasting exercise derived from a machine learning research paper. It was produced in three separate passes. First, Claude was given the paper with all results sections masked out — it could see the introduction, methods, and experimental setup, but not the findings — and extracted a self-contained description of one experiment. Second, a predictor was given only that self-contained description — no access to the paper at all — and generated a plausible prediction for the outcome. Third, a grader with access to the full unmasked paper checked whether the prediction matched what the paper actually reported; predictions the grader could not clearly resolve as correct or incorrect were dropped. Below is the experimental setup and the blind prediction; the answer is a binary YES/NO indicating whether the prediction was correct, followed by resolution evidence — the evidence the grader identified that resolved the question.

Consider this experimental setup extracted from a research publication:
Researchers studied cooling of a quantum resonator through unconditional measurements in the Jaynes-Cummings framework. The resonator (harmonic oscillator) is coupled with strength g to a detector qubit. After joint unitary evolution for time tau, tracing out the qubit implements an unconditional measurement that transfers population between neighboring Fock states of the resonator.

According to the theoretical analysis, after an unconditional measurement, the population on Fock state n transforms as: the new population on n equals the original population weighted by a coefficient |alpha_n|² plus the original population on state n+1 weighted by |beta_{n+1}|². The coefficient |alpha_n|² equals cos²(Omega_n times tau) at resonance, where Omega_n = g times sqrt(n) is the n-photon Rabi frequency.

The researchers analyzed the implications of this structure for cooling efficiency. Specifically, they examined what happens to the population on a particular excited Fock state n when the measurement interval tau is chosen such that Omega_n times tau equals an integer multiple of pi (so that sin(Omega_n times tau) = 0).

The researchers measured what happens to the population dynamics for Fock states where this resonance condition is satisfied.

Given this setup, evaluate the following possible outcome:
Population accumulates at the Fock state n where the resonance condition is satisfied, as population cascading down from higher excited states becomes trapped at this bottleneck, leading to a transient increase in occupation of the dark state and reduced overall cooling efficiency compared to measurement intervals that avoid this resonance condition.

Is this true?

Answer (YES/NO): YES